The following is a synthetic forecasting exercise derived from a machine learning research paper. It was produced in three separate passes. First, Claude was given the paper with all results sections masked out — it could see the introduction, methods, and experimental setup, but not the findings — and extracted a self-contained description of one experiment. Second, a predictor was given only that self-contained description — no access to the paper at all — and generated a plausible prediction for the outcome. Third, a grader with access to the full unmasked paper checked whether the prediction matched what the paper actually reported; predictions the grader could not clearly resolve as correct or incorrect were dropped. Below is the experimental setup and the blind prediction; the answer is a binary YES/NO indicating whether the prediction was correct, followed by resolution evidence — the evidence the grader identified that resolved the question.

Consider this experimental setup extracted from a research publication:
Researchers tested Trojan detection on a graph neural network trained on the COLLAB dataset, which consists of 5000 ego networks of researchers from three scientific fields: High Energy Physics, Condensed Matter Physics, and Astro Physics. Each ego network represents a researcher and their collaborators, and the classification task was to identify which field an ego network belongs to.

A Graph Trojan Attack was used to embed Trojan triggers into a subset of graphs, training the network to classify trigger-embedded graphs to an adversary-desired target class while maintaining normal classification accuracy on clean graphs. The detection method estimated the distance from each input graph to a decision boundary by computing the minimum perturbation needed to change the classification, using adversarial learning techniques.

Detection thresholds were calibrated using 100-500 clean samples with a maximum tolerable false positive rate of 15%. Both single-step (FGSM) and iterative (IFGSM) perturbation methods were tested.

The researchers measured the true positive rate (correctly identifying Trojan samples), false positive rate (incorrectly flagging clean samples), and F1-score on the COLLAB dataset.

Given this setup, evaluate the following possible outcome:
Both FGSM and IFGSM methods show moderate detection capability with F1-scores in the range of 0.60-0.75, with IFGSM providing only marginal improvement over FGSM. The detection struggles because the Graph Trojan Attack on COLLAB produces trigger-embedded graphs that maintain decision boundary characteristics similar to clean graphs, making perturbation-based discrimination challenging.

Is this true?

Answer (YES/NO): NO